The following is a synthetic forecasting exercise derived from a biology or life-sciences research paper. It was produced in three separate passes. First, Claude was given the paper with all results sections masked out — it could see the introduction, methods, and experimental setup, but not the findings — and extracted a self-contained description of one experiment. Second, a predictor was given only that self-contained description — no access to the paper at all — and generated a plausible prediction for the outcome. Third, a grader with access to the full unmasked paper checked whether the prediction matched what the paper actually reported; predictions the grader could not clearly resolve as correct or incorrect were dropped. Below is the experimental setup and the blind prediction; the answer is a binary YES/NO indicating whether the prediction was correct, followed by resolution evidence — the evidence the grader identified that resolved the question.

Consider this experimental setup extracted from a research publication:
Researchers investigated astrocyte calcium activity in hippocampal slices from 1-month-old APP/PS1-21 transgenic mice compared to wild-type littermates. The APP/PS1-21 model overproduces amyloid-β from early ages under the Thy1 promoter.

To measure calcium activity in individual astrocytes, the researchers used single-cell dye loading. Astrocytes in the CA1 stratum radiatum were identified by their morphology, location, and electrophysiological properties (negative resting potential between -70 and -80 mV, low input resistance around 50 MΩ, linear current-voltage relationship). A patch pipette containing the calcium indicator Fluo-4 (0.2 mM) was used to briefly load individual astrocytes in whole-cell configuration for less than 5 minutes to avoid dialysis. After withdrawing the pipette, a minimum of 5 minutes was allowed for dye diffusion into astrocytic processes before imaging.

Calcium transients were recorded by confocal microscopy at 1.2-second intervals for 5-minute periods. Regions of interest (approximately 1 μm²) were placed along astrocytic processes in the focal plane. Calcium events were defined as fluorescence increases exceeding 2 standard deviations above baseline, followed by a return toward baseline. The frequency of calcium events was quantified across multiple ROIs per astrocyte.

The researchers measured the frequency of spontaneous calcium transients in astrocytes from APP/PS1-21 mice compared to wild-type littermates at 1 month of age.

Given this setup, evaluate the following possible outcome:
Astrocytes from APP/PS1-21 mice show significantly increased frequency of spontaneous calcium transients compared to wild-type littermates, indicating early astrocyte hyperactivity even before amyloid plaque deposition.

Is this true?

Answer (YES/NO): YES